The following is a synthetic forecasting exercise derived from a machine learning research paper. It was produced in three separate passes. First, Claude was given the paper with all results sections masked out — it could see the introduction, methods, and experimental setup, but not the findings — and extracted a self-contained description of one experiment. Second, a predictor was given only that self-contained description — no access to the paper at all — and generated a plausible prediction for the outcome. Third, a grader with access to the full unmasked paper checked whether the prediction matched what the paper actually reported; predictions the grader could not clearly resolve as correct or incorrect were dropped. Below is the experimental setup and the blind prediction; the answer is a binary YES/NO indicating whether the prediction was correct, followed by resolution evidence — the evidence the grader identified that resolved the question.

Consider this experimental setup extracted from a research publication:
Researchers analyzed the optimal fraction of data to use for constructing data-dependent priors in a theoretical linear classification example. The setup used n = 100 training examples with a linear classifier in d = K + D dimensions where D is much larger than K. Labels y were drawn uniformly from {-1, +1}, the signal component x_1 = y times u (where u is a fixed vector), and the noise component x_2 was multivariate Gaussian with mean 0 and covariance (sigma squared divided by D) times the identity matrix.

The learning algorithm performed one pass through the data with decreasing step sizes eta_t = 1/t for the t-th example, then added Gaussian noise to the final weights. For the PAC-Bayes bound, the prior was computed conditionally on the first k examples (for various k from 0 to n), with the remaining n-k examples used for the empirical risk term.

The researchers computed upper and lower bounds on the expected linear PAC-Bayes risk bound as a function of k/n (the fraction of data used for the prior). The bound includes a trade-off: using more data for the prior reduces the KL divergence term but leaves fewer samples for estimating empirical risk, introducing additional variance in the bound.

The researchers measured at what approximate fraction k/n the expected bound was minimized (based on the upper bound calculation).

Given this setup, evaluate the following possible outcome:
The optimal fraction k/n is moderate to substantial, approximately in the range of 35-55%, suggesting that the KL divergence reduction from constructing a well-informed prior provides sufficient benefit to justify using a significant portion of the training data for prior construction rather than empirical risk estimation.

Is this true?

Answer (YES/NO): NO